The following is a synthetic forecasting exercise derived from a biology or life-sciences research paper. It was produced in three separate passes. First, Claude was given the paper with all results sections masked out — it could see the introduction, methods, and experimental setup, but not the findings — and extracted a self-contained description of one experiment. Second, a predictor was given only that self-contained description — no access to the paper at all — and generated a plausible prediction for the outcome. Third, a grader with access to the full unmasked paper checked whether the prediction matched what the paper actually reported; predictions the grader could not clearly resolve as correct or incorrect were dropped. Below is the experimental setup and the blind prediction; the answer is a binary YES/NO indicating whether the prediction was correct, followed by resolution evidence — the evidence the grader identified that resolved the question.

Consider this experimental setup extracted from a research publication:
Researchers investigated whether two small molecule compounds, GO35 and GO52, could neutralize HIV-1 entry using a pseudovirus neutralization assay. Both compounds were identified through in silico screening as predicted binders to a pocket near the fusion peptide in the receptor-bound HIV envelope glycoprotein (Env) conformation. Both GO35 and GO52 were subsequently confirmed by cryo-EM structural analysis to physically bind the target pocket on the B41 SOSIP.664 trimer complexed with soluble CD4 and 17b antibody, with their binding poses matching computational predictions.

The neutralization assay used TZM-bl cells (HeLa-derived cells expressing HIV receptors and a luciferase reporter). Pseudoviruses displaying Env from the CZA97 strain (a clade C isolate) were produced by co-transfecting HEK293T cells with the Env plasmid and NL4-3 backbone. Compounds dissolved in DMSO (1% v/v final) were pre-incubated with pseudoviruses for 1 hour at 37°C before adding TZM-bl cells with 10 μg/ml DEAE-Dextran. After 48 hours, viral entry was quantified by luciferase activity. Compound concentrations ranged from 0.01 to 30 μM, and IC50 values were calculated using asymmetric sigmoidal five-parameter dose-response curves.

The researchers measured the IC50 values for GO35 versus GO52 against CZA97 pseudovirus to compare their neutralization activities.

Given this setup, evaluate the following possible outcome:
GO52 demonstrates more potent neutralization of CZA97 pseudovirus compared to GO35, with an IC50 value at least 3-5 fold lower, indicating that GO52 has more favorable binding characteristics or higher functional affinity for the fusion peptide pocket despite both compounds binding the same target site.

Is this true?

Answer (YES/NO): NO